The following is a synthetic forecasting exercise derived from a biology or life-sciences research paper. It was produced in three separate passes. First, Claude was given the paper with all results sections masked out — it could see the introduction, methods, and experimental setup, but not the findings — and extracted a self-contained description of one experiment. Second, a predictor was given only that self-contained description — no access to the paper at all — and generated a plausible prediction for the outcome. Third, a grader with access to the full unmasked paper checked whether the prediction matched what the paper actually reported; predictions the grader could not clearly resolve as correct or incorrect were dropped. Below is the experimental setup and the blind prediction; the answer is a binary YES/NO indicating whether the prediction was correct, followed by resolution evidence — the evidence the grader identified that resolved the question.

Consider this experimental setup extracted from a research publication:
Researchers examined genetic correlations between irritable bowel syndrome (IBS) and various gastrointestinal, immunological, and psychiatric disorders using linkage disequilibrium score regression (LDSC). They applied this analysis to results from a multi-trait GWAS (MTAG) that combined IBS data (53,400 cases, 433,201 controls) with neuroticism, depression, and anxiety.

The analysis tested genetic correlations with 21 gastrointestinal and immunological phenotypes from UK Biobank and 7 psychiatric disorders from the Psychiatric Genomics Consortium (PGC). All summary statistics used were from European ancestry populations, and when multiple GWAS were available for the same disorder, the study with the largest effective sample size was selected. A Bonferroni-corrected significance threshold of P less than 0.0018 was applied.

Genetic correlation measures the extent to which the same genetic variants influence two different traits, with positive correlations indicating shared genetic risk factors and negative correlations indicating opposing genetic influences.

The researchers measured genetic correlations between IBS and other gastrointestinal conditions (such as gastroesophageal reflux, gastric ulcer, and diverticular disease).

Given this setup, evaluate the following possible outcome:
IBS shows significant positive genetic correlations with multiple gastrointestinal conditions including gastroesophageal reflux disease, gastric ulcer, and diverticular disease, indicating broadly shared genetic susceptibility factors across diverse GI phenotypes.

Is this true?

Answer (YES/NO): YES